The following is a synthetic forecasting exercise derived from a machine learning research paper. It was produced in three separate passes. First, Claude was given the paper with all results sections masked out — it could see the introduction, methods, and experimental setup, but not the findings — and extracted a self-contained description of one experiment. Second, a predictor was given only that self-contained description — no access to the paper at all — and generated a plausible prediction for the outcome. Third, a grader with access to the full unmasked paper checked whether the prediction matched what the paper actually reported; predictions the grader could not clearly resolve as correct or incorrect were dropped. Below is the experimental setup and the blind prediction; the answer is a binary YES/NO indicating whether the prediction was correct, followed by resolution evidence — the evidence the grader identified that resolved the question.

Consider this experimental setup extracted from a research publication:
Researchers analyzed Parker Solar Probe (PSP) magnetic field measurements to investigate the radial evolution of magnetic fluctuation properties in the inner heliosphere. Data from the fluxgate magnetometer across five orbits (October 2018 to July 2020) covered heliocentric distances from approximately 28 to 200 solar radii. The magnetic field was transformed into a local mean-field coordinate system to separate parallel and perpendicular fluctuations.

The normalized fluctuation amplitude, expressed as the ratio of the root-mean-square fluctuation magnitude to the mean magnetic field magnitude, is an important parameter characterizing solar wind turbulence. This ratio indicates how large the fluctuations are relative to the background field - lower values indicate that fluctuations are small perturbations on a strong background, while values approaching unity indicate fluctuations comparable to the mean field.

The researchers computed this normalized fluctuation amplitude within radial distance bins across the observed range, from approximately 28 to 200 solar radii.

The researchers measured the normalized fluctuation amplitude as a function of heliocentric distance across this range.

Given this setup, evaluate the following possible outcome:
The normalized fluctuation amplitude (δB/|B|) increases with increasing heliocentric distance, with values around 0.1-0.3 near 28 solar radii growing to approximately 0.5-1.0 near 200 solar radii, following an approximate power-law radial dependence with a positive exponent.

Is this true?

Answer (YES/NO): NO